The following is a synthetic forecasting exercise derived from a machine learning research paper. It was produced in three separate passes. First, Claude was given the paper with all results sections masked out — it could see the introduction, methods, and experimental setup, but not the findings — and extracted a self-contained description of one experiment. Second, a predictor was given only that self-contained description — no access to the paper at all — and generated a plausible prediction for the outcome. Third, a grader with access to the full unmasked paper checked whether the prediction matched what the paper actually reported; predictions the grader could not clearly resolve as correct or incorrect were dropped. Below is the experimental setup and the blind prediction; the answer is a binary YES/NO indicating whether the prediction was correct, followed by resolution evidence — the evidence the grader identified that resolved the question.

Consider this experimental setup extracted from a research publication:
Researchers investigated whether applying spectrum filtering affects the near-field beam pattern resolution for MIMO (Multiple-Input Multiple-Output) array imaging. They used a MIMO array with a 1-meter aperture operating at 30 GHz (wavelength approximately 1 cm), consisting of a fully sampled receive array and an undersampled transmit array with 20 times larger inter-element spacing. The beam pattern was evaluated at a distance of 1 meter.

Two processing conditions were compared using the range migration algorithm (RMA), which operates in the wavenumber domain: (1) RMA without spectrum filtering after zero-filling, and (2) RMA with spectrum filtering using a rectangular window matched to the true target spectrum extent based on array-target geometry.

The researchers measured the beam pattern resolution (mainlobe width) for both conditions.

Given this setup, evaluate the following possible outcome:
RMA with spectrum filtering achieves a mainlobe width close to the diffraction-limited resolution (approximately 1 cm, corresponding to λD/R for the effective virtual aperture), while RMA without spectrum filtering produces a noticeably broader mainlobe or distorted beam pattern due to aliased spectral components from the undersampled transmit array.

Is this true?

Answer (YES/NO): NO